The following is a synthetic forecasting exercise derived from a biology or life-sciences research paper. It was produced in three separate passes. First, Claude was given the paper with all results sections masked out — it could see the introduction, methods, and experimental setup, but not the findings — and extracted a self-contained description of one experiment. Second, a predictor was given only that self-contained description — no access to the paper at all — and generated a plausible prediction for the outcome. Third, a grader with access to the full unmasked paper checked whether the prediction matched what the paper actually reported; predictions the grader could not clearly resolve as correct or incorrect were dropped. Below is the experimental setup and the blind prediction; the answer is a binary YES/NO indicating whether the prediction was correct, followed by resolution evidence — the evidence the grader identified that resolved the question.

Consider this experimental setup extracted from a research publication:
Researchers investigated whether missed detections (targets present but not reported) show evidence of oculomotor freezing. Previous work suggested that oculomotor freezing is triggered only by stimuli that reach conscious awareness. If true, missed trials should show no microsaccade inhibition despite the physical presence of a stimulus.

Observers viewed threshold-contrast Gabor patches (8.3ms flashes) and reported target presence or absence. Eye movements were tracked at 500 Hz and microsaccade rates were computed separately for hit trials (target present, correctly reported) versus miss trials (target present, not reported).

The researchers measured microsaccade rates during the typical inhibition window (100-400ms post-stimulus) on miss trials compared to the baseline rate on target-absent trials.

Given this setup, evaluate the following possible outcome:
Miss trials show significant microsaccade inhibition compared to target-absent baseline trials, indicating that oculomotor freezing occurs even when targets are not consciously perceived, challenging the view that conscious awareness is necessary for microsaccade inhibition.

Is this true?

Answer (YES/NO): NO